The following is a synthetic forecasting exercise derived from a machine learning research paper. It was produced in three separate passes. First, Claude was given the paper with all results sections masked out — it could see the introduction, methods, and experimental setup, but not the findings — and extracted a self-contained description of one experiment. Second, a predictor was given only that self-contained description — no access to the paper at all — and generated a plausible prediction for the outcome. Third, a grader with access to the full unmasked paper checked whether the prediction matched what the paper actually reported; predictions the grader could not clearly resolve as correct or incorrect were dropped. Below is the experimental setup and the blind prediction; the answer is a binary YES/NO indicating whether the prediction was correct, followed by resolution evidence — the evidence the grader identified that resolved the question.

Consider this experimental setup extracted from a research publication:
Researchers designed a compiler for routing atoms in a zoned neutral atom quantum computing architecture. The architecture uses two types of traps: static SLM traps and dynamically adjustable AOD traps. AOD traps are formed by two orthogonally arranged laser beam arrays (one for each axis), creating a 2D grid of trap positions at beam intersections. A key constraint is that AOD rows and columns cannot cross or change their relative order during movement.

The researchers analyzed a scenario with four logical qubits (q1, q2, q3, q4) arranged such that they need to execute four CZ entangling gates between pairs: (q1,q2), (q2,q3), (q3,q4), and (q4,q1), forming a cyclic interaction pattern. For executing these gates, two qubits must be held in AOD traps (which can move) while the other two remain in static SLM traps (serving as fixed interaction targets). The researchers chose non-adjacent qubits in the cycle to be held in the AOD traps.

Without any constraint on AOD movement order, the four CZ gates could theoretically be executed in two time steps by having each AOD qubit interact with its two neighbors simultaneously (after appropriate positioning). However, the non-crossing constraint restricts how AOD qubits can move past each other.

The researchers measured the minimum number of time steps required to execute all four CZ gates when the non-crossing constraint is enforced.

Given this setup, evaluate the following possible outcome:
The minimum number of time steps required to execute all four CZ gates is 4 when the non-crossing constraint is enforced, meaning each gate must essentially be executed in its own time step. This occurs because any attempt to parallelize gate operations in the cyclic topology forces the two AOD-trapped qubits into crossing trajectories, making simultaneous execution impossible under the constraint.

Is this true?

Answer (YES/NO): NO